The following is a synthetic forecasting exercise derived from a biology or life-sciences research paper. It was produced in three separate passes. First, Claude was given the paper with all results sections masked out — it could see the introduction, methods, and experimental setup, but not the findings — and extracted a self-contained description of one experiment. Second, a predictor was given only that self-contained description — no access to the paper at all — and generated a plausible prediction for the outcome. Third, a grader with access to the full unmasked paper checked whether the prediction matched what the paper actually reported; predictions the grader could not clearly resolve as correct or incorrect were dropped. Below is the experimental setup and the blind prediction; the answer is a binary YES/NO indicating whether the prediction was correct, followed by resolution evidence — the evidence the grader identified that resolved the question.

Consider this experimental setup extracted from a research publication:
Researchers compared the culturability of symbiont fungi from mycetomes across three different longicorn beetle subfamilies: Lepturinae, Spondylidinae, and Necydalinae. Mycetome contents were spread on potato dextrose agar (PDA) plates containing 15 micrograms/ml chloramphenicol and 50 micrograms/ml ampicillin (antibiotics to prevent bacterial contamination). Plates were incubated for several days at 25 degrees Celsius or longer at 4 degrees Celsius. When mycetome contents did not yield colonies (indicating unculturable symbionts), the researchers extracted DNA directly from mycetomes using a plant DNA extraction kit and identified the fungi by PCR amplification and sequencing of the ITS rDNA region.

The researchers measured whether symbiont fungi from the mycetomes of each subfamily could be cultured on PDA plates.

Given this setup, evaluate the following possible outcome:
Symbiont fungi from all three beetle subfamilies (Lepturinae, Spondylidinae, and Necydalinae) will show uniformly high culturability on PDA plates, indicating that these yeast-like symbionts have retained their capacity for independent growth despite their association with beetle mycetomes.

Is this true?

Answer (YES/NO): NO